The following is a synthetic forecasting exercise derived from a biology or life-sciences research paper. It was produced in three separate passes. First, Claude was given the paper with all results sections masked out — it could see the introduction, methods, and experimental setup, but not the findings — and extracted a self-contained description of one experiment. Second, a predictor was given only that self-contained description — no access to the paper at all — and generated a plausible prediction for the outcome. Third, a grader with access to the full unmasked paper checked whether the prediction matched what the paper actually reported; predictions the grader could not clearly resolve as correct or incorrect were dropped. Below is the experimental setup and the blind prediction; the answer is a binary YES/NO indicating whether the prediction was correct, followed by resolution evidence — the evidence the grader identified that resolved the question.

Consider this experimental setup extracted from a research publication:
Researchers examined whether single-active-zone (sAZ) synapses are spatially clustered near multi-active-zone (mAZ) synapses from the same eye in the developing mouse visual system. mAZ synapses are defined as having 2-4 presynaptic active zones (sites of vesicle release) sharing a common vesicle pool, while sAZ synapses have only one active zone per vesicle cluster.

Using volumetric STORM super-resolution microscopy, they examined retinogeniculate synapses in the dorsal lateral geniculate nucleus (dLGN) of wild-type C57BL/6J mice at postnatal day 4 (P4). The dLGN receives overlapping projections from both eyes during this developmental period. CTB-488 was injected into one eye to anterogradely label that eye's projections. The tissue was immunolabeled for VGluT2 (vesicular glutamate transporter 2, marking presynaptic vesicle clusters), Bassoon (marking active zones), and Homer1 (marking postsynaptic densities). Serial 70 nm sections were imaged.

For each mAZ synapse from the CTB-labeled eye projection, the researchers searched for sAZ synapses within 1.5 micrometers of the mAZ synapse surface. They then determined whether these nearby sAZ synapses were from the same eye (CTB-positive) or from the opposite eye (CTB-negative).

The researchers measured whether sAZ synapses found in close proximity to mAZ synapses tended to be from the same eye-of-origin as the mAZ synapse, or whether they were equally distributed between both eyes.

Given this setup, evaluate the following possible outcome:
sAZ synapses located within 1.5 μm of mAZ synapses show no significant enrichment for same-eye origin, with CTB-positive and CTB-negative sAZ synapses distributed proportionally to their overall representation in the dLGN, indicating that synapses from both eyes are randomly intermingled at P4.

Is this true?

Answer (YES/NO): NO